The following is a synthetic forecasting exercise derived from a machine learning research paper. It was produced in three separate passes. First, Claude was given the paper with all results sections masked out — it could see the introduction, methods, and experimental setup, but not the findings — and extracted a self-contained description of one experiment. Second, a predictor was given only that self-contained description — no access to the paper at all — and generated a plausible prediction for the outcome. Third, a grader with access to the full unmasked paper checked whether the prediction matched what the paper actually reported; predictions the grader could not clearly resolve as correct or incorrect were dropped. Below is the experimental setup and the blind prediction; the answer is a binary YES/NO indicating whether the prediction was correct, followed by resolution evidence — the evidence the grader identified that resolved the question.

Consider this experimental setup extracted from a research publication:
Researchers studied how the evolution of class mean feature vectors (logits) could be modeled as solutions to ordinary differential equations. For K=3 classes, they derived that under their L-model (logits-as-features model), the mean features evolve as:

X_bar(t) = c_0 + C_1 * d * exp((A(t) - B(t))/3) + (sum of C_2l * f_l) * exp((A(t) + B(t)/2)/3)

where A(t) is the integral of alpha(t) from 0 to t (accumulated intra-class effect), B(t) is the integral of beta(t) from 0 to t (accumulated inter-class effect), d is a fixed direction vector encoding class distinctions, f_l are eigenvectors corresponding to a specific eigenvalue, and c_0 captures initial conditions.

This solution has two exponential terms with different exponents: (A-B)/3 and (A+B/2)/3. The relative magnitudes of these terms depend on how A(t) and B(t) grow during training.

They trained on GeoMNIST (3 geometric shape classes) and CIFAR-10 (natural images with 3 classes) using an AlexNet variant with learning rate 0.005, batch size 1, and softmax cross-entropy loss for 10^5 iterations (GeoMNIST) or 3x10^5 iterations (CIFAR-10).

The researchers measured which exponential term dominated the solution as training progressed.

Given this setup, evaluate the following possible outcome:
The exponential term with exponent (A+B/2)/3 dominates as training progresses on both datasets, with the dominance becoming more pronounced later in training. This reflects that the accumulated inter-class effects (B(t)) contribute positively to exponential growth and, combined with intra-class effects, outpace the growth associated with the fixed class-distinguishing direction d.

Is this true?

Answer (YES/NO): NO